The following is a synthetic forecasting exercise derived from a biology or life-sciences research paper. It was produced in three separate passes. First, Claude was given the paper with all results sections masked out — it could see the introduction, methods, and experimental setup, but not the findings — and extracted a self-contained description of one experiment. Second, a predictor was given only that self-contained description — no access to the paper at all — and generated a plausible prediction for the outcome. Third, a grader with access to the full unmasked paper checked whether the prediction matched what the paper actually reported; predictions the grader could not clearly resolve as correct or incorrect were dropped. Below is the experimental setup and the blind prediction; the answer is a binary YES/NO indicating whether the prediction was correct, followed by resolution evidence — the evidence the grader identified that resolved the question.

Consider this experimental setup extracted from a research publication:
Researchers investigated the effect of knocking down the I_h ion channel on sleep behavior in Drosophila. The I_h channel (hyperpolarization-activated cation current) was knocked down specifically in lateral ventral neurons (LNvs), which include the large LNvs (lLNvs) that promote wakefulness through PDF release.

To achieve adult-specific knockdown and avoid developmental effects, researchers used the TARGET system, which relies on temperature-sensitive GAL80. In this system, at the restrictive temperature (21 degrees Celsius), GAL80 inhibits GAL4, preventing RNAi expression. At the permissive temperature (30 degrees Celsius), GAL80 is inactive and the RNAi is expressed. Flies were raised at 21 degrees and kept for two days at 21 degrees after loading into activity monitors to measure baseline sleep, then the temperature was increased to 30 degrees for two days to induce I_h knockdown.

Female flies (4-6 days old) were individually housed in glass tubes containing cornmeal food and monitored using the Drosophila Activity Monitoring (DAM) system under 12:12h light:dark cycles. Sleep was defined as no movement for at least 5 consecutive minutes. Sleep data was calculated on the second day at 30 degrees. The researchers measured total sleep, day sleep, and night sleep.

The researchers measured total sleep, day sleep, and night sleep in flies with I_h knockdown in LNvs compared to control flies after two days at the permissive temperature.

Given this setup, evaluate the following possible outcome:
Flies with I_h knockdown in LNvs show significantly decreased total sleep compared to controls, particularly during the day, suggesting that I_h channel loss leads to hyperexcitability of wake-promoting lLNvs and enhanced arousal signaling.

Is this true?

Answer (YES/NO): NO